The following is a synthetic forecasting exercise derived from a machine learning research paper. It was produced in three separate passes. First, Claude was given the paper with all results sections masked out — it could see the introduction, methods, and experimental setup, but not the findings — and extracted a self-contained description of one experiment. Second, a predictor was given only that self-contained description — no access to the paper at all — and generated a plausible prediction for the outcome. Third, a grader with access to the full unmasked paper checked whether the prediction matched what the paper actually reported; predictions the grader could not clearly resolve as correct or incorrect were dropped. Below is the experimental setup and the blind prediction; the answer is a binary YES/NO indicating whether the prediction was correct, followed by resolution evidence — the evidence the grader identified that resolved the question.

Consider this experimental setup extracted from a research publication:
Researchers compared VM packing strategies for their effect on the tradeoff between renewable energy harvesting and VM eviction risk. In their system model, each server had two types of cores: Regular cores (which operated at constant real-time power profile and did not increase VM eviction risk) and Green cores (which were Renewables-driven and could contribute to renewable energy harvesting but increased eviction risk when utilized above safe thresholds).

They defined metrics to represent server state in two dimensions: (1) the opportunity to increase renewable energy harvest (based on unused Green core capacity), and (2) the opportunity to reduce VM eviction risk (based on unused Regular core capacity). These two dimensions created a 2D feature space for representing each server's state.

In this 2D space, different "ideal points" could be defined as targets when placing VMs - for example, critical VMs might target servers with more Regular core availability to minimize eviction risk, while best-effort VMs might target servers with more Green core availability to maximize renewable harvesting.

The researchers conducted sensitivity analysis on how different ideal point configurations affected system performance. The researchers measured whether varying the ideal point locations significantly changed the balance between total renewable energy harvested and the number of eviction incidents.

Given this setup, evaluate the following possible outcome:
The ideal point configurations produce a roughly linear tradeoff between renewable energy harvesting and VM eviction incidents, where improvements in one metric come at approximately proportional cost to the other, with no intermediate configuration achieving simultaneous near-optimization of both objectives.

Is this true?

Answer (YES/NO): NO